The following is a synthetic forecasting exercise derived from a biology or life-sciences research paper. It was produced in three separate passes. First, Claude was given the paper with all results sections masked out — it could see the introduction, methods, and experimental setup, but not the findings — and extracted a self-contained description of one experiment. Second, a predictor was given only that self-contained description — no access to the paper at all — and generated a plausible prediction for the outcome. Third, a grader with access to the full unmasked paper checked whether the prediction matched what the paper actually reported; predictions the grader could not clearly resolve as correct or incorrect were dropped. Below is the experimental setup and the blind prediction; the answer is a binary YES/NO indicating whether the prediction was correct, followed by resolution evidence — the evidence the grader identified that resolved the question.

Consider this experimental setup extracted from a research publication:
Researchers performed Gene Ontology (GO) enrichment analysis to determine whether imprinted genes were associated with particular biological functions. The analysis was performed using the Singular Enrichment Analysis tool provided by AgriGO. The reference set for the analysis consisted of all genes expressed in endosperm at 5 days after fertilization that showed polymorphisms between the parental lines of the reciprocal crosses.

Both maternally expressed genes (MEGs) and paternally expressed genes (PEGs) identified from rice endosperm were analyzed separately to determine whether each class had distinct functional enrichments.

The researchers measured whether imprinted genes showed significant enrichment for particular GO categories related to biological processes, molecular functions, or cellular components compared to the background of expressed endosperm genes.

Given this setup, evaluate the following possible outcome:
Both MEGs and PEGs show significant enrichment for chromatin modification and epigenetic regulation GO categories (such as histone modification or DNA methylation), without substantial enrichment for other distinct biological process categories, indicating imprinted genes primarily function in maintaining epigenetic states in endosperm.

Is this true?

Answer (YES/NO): NO